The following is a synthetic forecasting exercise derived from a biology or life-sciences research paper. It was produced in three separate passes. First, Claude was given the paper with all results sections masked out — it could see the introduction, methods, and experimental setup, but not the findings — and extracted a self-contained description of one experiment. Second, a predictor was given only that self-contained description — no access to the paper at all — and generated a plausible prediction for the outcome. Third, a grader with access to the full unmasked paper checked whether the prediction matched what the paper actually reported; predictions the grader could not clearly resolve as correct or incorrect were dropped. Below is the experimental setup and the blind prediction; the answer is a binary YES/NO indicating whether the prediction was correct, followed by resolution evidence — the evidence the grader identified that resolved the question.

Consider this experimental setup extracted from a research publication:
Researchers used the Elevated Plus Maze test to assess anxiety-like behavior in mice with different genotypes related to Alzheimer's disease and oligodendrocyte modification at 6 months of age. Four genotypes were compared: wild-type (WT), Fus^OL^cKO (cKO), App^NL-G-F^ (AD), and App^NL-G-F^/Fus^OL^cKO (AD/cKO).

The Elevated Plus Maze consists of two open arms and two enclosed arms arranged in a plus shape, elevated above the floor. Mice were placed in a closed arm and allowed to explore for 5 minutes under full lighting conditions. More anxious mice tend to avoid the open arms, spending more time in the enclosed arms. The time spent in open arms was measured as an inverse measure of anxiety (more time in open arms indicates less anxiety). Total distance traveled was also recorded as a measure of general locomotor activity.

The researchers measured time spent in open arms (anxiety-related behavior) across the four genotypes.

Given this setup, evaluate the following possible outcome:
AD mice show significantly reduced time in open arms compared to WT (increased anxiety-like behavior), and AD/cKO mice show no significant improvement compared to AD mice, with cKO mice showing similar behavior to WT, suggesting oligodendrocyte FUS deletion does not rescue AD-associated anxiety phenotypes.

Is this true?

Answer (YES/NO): NO